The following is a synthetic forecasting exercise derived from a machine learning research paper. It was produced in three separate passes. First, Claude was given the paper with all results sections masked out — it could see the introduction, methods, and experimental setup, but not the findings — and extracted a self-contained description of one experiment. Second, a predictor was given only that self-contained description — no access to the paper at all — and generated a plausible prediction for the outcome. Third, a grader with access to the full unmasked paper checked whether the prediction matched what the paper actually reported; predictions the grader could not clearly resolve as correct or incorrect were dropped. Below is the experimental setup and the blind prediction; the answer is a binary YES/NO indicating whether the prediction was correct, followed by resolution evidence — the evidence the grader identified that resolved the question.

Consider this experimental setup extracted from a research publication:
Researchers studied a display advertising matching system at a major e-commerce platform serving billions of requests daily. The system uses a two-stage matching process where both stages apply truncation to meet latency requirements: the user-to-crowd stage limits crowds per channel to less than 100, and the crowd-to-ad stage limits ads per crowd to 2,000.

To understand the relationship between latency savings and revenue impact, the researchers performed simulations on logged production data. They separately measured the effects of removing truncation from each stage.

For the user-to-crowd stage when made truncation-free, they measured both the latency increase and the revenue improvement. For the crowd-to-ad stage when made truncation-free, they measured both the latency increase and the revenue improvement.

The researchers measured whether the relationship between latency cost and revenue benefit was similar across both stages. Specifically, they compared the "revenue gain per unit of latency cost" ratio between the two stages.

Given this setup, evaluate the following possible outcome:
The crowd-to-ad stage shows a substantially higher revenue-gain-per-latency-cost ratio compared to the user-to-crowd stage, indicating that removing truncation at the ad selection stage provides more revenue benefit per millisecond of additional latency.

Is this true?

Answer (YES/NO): NO